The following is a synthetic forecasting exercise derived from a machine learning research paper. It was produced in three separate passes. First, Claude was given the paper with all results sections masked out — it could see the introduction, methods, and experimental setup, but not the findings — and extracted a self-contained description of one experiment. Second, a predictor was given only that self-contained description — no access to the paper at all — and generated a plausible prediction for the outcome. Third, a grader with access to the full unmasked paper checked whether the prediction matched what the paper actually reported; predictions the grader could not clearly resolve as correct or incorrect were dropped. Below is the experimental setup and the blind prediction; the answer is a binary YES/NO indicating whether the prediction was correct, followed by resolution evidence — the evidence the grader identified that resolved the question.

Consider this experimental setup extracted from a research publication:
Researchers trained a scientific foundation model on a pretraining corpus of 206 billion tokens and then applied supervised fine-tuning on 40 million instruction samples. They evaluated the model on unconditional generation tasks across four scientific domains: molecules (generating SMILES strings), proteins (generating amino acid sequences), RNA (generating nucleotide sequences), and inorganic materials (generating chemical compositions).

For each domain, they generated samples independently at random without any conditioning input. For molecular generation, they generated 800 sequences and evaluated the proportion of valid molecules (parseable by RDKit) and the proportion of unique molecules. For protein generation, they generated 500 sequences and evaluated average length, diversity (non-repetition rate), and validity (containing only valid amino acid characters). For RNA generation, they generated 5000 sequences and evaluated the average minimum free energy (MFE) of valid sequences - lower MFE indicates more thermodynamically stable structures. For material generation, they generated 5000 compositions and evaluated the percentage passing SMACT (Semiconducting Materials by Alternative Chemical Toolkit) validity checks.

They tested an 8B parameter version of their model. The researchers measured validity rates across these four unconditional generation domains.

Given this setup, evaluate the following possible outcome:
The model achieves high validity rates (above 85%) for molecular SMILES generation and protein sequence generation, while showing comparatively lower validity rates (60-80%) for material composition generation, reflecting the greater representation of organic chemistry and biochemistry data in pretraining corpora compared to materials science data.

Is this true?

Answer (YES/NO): NO